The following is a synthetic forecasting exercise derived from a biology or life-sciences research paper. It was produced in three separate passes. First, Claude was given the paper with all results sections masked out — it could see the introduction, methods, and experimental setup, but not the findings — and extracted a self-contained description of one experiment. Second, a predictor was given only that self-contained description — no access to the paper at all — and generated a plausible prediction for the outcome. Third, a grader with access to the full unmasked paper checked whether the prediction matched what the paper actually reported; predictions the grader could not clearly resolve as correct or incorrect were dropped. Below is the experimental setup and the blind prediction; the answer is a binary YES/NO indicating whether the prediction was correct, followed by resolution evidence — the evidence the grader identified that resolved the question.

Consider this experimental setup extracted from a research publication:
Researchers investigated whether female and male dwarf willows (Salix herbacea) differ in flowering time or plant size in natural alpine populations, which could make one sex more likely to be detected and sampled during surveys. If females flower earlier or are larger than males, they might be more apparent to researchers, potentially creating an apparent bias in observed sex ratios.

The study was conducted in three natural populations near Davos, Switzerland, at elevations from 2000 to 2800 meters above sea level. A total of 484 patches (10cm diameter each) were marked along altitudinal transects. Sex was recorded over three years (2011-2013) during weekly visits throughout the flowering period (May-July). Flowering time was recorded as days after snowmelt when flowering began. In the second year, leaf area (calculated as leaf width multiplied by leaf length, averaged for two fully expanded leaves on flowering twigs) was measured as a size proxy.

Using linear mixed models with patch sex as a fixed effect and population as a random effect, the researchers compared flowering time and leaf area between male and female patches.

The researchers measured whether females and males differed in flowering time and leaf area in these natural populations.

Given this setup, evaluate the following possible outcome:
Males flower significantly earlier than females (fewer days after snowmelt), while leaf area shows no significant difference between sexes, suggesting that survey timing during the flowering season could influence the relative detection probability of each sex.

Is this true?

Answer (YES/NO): NO